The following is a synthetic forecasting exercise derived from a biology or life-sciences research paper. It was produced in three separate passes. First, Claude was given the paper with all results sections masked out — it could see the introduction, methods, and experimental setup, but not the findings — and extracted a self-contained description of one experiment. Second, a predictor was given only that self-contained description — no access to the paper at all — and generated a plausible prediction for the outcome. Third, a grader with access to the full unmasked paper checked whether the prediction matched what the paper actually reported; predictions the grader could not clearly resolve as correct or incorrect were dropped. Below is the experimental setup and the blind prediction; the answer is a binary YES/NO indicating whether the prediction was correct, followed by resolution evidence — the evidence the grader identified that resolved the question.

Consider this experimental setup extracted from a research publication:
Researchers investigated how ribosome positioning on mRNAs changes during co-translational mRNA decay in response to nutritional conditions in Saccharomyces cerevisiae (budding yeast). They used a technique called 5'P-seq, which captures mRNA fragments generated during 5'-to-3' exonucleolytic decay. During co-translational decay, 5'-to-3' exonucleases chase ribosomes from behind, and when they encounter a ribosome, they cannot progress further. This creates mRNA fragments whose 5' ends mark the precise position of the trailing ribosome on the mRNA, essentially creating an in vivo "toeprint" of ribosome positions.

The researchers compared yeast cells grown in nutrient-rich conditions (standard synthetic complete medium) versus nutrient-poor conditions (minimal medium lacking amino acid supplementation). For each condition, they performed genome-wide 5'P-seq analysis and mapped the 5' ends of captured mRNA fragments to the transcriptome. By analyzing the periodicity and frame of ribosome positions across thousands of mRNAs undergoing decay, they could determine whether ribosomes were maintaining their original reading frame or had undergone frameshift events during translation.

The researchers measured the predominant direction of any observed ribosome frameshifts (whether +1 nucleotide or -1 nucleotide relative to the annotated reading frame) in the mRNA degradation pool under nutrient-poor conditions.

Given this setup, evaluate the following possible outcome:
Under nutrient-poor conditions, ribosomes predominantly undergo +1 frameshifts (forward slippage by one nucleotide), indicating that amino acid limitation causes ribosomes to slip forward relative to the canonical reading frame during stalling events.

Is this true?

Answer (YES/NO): NO